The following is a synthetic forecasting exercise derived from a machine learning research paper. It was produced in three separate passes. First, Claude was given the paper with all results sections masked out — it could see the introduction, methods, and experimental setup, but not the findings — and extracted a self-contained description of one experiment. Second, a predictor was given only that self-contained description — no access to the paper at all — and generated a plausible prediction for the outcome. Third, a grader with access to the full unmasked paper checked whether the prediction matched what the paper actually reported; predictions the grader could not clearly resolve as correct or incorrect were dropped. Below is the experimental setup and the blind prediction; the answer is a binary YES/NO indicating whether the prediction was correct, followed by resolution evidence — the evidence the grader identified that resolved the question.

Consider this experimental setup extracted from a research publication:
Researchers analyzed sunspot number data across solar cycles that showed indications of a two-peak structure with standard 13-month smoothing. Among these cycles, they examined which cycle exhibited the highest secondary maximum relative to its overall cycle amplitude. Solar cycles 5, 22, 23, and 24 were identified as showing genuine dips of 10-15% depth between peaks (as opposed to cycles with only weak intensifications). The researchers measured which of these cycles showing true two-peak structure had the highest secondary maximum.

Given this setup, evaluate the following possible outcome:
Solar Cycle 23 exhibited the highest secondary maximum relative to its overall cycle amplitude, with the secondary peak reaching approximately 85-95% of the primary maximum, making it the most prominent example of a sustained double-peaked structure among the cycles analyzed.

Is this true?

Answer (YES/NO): NO